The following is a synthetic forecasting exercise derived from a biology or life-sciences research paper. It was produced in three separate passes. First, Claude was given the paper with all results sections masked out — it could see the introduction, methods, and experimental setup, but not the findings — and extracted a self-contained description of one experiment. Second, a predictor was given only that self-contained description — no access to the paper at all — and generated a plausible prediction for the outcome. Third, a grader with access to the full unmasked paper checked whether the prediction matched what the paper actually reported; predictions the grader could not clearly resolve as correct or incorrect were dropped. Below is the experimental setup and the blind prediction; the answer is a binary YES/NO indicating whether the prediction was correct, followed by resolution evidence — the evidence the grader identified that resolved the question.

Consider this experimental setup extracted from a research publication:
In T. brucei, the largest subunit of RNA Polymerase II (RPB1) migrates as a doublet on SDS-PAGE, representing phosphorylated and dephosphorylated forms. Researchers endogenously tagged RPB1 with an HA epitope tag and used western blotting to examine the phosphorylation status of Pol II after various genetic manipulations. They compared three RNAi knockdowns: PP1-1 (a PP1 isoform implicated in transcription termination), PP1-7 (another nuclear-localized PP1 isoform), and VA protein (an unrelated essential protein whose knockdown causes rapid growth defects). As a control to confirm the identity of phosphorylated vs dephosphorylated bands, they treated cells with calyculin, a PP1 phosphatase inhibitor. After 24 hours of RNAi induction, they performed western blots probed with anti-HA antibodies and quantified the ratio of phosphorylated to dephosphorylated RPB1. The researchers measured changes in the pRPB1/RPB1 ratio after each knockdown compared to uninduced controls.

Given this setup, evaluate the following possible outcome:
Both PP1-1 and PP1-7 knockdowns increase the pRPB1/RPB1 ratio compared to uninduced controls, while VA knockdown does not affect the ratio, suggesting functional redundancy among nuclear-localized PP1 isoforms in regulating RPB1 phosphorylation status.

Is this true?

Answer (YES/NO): NO